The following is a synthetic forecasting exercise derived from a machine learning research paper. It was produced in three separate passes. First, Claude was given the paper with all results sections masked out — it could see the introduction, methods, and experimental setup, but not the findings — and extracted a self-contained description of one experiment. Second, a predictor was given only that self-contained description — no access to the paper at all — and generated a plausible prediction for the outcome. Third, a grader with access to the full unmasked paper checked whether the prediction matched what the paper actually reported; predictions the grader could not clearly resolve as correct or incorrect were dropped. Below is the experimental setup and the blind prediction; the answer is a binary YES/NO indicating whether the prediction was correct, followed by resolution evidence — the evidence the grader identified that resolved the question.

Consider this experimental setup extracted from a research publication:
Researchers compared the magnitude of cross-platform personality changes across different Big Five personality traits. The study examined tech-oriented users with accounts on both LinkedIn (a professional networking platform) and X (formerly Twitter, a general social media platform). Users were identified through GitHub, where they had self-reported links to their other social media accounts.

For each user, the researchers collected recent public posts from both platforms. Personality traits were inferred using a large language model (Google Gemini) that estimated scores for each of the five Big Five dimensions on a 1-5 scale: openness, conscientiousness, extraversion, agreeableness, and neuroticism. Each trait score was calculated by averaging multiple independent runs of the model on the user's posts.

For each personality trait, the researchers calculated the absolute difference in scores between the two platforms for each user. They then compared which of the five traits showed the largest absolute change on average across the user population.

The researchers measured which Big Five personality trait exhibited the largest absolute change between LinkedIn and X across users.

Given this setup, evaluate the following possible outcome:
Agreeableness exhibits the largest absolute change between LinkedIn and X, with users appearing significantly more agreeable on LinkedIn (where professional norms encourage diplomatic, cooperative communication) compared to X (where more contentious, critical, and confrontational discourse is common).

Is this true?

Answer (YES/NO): NO